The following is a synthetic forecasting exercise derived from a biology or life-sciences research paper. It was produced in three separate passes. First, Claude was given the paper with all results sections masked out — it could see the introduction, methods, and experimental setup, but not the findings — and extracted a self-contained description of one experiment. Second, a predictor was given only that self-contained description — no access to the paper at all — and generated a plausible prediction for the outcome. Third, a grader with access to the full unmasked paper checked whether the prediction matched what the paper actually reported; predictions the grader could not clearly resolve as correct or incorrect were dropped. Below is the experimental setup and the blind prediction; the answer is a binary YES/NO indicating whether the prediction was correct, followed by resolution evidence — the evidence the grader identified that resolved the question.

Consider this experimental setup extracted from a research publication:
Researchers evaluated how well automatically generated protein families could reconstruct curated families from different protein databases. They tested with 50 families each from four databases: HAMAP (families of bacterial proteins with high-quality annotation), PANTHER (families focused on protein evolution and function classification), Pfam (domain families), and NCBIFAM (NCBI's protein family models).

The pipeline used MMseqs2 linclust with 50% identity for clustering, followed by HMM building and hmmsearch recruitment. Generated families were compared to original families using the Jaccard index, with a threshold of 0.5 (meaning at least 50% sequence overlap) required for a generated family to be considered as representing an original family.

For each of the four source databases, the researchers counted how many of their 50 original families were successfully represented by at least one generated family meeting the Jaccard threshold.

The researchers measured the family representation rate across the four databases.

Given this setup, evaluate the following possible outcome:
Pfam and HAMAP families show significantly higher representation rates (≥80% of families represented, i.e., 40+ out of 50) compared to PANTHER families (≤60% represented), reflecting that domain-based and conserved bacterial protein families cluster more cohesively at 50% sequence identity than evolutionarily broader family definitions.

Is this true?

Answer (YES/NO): NO